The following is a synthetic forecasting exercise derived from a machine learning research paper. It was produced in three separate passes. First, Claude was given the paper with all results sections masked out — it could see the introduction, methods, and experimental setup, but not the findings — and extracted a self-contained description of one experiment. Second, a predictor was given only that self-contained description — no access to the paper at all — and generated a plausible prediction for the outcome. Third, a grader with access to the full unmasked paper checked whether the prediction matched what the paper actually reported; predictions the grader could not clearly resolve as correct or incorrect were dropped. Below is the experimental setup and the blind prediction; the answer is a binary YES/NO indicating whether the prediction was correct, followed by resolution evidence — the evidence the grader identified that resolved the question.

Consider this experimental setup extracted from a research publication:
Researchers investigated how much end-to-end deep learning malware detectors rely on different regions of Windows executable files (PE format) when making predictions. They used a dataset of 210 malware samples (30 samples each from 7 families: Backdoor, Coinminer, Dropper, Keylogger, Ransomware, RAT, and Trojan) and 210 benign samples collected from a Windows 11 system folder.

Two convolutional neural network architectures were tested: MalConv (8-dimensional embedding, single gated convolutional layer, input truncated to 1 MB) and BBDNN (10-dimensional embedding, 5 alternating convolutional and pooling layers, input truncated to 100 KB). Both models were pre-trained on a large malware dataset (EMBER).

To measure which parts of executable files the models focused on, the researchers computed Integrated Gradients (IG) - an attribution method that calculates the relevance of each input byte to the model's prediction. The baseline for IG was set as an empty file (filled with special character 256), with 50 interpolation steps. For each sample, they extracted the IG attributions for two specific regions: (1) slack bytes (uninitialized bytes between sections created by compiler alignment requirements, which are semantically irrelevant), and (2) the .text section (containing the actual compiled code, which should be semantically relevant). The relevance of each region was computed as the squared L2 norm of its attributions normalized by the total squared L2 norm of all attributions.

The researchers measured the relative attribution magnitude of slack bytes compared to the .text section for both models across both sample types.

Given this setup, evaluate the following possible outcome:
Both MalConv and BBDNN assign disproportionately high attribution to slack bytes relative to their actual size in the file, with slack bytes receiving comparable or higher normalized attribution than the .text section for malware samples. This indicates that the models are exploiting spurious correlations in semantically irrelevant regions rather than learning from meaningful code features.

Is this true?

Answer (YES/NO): NO